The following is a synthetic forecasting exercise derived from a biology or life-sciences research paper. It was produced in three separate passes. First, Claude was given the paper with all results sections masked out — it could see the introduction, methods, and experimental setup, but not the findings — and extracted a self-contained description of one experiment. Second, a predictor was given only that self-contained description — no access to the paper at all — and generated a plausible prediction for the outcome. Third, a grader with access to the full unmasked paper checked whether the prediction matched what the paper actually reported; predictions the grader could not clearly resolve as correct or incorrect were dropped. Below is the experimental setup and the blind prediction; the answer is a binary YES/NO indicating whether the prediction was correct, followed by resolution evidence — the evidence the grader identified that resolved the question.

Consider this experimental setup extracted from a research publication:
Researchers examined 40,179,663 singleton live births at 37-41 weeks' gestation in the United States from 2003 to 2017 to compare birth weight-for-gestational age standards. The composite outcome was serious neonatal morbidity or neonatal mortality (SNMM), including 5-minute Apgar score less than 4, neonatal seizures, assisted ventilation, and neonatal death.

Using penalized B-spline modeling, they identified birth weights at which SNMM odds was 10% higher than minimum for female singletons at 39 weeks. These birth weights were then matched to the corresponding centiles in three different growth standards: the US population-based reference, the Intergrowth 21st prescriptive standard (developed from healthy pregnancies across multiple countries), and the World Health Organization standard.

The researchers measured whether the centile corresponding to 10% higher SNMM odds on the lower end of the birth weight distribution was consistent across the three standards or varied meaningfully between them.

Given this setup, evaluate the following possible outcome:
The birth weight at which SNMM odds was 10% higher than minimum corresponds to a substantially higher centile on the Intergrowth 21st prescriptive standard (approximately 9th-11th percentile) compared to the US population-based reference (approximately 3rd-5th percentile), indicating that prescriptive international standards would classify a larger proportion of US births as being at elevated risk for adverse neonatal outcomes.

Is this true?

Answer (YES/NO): NO